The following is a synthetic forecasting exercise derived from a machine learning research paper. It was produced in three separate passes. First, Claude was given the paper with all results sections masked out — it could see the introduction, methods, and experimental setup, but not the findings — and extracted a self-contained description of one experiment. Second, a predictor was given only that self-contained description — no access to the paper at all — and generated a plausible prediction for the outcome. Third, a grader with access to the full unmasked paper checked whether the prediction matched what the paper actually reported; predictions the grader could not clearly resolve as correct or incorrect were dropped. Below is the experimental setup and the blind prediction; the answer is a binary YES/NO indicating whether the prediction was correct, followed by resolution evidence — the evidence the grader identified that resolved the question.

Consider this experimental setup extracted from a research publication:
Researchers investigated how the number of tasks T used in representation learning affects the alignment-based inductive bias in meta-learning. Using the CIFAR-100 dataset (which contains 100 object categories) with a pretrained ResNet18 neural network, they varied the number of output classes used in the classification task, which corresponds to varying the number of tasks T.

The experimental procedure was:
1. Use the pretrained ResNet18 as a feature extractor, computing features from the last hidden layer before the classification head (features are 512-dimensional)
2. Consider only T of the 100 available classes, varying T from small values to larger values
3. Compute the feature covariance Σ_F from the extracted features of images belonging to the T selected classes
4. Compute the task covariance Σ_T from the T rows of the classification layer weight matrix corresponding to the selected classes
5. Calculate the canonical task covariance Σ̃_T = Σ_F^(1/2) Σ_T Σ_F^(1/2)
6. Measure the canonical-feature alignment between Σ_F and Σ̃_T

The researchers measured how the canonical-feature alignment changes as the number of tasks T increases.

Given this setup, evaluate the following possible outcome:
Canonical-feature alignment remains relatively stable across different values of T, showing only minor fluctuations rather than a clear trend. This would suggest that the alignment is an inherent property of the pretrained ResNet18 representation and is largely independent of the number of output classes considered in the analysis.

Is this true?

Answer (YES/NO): NO